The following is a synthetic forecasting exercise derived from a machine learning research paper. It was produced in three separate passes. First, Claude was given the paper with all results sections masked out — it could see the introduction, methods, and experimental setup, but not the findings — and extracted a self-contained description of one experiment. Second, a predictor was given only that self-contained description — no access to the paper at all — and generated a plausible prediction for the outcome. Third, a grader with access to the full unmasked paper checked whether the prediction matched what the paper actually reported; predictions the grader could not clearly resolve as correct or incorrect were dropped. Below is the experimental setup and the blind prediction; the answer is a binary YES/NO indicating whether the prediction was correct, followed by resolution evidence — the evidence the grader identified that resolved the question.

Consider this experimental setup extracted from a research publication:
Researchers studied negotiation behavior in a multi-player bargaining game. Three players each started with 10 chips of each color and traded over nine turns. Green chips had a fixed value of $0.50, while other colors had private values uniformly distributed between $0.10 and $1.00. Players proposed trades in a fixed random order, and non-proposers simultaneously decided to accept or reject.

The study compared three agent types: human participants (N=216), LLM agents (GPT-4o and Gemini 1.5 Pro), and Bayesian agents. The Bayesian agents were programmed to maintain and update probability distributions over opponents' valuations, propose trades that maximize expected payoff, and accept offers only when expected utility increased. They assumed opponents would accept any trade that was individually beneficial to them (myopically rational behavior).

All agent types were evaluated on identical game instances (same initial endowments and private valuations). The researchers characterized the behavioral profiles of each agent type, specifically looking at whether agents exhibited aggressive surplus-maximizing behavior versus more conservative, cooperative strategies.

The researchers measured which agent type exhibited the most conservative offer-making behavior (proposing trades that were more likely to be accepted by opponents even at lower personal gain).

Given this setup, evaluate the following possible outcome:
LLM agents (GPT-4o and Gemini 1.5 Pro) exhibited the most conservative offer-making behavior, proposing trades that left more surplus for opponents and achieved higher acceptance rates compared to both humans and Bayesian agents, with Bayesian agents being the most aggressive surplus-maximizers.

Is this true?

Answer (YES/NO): YES